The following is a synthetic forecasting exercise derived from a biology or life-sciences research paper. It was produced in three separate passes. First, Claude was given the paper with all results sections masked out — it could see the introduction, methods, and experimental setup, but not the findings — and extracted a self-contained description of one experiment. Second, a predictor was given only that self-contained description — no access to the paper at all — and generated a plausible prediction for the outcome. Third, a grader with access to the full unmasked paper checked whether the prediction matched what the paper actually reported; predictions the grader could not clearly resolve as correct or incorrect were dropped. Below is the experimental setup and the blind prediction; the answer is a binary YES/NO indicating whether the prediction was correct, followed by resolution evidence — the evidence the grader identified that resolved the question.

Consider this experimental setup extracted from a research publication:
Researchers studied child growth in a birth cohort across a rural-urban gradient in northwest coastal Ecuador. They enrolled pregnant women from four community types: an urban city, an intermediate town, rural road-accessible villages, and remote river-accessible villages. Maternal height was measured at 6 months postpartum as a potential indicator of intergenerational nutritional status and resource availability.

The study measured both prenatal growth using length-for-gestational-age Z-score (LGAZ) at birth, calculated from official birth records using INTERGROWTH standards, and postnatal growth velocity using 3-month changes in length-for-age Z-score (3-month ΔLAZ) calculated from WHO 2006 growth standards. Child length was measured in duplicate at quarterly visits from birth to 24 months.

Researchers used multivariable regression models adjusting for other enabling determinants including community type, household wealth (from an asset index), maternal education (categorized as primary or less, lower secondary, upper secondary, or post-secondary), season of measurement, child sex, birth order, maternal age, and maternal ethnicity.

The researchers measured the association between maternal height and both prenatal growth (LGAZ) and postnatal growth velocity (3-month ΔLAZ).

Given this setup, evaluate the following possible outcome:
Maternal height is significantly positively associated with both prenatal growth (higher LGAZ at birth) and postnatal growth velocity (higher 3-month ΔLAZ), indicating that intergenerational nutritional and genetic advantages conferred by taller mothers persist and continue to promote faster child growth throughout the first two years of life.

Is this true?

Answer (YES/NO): YES